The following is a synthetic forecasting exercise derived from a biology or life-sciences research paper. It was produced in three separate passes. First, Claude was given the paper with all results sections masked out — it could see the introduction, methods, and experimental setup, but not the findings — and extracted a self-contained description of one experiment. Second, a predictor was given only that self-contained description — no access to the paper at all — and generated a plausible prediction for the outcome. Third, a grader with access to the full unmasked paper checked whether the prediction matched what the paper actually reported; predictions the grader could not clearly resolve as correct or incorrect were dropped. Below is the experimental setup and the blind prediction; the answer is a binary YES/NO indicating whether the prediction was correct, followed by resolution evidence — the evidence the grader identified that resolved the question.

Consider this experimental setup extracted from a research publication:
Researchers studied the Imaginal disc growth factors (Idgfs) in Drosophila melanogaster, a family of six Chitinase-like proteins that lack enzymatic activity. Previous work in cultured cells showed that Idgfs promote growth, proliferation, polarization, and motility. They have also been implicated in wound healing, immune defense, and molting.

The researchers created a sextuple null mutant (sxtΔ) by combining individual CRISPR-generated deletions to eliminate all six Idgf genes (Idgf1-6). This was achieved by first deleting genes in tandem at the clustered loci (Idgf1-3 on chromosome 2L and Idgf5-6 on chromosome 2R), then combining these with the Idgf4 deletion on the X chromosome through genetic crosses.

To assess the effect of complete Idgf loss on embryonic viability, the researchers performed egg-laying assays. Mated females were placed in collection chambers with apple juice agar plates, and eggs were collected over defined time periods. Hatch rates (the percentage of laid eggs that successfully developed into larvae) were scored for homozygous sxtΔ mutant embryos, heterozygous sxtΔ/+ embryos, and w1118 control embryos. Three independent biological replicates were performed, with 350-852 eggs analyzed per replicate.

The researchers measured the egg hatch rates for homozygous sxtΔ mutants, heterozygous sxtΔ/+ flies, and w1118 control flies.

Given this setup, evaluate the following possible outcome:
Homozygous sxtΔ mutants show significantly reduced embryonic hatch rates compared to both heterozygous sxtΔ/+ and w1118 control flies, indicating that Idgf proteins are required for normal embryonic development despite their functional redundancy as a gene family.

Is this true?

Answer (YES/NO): YES